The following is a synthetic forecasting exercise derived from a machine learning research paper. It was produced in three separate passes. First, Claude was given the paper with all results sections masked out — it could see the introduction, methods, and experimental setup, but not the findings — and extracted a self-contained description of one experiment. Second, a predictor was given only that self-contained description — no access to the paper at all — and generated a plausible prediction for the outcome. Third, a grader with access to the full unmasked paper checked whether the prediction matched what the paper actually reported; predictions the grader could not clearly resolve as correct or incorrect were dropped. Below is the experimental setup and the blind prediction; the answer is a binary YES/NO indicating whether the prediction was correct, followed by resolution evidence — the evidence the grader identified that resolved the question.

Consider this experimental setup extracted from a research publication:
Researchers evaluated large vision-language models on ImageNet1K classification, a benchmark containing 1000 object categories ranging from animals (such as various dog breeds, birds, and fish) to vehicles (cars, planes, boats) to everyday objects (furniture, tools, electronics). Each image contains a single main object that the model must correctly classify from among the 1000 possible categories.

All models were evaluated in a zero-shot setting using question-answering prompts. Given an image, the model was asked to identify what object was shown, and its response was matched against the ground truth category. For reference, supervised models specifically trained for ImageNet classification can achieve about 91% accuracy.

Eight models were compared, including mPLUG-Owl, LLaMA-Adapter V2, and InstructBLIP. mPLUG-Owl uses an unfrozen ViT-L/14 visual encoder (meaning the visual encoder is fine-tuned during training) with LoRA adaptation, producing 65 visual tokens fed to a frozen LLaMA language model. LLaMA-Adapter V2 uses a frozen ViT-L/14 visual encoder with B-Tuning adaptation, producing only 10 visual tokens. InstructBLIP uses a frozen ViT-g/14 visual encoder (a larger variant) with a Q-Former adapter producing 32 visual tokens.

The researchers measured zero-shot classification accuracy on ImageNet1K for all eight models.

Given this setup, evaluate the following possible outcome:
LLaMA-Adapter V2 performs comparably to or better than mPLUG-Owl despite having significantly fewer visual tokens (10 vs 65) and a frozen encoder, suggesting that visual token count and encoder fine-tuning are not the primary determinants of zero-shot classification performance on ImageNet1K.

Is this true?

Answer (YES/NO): NO